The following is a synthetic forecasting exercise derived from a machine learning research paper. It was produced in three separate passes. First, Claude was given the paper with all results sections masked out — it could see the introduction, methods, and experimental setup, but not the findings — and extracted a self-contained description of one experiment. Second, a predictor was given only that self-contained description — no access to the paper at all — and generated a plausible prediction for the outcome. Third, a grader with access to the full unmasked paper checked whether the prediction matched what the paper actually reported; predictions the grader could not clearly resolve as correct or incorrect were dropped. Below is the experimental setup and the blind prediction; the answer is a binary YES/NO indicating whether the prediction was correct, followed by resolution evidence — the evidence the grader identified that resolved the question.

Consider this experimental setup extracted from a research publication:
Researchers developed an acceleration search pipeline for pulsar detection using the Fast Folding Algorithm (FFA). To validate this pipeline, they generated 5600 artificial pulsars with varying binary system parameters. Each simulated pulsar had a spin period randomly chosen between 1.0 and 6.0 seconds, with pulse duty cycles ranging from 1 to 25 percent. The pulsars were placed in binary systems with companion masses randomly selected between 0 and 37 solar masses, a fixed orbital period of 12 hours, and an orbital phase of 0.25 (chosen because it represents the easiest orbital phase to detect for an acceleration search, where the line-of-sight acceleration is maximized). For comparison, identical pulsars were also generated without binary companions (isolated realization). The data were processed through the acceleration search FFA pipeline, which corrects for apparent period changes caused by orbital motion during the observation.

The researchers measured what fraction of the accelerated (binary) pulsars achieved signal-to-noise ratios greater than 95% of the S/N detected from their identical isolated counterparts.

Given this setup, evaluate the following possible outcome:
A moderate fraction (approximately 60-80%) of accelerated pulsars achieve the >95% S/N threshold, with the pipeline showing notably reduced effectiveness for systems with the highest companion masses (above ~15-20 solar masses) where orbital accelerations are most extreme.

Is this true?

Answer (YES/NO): NO